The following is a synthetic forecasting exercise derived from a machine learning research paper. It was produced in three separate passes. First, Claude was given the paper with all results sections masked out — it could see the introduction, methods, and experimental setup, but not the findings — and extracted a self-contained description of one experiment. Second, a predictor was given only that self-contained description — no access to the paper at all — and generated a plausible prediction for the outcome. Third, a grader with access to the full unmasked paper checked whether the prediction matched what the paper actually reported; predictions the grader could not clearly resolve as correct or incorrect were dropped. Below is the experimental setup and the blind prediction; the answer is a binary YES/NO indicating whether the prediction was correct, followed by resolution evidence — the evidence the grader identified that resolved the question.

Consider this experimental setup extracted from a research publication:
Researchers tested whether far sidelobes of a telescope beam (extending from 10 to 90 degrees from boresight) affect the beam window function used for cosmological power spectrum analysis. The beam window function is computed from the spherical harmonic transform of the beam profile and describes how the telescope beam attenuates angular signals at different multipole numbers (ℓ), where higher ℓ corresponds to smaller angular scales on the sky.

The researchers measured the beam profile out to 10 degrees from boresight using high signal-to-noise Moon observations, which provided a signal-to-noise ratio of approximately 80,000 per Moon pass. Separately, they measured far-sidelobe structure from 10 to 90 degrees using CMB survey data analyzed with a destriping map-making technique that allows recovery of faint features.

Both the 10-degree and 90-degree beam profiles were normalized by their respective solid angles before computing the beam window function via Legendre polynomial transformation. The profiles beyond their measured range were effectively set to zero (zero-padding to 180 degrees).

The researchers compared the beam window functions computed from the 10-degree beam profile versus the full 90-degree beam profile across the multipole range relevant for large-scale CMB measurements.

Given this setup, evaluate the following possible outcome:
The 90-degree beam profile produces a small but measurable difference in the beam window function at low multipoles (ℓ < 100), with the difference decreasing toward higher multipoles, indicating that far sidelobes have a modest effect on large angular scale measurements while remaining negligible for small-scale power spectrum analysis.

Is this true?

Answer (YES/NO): NO